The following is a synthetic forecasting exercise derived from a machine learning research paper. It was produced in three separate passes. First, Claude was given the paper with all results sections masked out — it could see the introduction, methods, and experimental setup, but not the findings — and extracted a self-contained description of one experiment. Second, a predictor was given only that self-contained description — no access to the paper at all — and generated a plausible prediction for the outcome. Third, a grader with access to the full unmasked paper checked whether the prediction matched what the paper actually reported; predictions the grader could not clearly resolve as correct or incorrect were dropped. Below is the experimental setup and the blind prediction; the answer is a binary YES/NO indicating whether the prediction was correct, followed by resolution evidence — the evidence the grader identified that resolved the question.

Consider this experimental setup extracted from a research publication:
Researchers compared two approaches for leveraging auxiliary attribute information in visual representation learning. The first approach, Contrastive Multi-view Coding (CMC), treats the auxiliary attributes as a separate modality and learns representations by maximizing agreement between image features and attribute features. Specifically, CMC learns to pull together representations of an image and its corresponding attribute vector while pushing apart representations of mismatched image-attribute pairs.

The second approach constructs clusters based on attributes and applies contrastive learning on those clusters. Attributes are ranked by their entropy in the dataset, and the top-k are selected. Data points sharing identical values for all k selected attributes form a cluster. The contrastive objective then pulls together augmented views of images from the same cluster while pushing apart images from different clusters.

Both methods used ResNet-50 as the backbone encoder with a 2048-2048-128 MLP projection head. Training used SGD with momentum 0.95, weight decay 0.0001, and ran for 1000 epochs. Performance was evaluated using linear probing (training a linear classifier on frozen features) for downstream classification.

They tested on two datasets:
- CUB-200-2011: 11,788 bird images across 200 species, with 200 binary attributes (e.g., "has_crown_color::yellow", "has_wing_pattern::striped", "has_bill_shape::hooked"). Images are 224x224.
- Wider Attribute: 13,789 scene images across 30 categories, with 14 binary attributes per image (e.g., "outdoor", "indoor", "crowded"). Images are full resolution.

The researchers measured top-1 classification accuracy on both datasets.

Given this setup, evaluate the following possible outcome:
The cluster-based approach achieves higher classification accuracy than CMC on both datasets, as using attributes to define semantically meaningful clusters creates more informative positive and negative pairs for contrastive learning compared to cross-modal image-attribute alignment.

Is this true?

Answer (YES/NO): NO